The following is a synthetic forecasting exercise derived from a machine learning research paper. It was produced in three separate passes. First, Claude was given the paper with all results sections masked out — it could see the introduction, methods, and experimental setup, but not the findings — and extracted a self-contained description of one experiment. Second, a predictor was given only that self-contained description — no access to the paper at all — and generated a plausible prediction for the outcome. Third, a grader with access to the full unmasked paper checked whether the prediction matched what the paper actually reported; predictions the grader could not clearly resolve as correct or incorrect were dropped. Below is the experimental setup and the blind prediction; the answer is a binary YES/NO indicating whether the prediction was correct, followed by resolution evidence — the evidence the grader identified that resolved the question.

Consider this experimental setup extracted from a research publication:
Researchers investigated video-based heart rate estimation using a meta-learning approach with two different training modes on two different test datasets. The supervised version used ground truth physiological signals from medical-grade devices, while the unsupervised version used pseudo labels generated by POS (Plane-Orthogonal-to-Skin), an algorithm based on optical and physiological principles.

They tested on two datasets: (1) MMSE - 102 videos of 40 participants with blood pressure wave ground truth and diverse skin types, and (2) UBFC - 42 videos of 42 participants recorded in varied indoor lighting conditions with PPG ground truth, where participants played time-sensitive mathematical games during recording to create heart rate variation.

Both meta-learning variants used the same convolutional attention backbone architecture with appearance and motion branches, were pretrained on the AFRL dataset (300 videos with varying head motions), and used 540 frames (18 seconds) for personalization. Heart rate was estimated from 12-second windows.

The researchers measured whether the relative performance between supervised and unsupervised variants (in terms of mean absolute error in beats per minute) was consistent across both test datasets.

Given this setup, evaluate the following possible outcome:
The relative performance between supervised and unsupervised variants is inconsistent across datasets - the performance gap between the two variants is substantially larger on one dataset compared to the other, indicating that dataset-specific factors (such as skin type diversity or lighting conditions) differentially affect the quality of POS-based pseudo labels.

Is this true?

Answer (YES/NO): YES